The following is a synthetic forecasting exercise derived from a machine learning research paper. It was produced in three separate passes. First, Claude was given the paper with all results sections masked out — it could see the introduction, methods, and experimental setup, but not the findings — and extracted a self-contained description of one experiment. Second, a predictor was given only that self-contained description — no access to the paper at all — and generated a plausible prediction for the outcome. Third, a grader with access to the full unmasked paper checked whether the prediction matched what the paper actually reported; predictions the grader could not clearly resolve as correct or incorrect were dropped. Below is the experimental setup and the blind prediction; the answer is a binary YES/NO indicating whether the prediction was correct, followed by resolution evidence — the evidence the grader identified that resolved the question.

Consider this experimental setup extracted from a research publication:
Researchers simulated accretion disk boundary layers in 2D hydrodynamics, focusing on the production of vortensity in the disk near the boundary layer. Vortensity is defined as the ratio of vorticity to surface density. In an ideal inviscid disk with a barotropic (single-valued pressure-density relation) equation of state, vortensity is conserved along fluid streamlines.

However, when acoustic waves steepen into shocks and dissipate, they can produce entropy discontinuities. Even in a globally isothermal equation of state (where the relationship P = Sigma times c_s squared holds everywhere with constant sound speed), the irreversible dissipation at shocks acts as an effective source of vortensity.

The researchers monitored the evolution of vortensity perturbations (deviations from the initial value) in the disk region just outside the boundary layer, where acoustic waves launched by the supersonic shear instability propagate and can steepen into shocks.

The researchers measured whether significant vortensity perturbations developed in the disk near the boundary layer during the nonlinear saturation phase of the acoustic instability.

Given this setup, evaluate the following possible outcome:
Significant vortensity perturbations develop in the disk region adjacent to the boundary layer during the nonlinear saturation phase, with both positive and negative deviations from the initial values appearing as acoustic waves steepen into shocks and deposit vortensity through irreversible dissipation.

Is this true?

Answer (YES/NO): YES